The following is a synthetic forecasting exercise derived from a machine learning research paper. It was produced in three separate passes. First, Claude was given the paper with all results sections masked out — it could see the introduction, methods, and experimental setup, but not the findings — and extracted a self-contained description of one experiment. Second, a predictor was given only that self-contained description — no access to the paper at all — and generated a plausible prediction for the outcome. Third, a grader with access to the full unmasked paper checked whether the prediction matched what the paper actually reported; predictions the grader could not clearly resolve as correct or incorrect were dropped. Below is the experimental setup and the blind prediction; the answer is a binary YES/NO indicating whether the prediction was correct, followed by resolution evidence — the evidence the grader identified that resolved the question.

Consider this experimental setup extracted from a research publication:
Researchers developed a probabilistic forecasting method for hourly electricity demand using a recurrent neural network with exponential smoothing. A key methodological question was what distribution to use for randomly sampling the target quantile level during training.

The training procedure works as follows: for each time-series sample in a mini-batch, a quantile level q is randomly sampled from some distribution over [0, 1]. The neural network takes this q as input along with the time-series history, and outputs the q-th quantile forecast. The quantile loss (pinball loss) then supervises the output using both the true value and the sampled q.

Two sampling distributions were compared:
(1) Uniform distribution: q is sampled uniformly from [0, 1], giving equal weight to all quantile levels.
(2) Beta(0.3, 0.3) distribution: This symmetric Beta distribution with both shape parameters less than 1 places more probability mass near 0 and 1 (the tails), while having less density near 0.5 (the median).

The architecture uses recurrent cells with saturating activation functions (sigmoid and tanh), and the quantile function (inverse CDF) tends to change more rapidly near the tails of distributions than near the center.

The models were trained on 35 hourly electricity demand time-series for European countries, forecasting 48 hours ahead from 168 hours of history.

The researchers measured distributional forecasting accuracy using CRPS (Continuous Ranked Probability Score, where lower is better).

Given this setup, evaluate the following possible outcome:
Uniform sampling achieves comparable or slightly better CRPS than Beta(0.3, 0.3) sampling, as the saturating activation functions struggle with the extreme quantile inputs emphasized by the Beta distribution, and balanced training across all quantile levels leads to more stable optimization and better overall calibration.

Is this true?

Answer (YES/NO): NO